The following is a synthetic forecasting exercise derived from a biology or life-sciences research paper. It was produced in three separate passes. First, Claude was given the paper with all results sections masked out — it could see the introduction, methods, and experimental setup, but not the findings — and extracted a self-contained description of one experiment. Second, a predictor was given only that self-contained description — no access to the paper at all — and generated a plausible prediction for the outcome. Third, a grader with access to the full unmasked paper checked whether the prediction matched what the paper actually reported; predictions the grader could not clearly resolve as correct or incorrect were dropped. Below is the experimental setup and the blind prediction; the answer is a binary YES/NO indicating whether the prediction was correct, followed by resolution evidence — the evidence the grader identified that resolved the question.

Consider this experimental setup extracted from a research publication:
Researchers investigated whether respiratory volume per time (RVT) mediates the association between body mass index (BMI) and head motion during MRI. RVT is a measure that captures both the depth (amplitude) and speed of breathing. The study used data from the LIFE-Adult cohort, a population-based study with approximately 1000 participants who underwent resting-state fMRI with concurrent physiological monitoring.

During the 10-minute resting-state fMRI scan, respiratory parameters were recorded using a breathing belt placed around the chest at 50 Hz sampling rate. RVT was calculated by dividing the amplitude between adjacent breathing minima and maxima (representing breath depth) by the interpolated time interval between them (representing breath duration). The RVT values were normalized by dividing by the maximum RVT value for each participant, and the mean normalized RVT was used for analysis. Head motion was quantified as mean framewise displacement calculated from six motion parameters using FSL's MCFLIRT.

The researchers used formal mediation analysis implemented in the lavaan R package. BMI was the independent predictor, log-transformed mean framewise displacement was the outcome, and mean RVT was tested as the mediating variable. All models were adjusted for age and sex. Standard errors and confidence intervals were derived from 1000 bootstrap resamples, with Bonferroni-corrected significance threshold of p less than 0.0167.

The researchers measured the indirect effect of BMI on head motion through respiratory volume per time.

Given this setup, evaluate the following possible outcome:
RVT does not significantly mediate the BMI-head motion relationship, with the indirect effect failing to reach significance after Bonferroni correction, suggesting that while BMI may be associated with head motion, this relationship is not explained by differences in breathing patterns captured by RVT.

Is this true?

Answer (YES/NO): YES